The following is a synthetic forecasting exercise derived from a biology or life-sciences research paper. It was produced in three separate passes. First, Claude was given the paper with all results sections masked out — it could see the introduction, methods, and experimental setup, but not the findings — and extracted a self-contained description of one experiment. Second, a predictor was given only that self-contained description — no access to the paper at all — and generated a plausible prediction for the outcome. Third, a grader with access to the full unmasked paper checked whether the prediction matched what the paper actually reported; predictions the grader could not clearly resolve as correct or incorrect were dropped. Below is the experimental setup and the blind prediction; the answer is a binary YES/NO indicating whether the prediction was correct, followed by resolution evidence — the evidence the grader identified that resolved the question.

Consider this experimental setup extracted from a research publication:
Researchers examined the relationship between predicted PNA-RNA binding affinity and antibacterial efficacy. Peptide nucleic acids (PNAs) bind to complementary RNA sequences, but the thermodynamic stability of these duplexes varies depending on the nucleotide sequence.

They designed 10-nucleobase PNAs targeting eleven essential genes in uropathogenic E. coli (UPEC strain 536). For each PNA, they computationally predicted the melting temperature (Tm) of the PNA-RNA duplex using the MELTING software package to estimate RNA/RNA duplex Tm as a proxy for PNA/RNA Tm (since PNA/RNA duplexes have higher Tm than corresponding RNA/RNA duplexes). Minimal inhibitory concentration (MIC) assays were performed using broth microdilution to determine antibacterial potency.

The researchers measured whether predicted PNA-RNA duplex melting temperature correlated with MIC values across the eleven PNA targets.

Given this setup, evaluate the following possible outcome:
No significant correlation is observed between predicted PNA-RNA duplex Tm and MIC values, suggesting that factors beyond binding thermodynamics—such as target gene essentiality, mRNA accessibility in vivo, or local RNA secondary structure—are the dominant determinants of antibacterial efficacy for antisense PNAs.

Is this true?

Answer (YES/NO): YES